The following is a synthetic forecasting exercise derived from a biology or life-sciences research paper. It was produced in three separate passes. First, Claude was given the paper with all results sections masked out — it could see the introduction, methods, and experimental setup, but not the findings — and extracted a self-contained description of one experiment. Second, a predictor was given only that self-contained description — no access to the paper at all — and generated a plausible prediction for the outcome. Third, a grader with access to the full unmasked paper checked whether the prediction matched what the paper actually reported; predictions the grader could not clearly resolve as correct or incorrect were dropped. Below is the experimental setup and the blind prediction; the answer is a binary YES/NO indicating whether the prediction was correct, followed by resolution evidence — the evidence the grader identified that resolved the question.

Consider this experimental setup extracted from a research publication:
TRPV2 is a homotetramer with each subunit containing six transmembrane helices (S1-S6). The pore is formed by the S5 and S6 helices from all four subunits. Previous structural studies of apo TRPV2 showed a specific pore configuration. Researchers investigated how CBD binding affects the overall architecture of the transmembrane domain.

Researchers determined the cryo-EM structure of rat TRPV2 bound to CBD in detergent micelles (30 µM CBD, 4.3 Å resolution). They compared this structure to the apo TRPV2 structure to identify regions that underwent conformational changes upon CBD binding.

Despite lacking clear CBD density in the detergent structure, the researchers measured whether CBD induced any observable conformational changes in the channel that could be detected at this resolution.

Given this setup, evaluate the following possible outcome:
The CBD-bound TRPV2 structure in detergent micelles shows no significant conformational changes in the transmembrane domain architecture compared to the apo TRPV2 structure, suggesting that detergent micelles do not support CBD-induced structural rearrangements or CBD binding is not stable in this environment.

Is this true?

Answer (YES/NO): NO